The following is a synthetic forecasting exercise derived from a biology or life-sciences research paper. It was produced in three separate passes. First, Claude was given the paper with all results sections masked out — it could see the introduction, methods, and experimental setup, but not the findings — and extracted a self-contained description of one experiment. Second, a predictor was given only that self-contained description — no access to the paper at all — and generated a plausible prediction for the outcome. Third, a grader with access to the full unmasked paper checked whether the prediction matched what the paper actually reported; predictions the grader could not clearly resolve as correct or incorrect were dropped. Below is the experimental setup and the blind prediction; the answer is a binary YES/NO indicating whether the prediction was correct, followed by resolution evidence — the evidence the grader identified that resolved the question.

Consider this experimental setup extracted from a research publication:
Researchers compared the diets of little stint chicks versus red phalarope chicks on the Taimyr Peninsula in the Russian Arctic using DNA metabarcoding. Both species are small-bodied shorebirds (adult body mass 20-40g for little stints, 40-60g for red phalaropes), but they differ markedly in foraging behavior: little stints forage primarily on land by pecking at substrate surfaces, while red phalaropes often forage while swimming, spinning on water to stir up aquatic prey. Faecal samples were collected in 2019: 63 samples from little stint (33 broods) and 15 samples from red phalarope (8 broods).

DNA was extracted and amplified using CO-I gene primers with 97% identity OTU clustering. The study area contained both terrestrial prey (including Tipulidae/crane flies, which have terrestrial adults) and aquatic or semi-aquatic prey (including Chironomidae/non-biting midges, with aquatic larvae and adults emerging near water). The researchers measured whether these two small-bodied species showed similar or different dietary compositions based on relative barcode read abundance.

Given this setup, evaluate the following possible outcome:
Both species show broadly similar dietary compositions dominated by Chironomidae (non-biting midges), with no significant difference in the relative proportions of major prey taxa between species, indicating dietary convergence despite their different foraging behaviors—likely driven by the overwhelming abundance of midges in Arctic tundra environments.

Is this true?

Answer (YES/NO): YES